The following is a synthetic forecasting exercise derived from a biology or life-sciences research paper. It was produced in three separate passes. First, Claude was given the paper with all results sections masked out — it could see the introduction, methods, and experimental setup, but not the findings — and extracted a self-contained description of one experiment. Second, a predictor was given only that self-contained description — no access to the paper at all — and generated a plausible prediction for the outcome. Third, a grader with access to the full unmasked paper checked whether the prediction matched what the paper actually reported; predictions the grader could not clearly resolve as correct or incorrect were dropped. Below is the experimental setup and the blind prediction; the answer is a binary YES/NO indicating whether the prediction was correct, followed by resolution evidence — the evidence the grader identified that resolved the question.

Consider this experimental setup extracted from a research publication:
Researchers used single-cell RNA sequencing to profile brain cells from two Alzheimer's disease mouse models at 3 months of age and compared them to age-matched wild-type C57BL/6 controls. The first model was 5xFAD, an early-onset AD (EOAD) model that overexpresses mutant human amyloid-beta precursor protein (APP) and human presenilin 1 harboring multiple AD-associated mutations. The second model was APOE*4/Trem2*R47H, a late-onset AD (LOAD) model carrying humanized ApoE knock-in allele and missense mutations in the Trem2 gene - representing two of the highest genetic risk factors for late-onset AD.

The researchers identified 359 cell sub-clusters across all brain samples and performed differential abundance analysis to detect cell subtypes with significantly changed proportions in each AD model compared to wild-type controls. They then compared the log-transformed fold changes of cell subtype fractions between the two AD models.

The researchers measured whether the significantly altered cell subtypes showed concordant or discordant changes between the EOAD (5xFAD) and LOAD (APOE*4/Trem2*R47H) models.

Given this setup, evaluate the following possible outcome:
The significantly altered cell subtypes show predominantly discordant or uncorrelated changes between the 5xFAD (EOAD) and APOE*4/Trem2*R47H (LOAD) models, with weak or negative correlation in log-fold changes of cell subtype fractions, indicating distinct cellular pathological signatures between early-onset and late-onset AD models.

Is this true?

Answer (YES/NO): NO